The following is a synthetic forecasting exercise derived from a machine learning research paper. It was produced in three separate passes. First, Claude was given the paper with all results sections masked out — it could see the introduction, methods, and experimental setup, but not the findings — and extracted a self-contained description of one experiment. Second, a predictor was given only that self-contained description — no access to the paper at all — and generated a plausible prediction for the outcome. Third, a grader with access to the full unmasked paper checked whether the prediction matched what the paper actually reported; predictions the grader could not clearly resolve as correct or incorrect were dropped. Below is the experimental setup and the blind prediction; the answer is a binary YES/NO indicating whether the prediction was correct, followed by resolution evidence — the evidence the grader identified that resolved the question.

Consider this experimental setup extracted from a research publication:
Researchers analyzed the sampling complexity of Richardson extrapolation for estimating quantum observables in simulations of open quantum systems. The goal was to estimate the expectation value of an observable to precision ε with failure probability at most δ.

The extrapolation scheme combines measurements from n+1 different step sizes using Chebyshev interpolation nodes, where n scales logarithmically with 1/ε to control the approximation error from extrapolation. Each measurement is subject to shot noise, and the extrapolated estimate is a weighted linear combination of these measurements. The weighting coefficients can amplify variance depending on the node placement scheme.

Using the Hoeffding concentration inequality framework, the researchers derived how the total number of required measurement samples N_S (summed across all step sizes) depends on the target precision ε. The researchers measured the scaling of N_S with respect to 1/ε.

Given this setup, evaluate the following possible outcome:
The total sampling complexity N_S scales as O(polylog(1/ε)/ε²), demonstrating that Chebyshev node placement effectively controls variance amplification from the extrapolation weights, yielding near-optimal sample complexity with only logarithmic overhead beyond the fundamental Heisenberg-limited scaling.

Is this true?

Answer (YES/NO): YES